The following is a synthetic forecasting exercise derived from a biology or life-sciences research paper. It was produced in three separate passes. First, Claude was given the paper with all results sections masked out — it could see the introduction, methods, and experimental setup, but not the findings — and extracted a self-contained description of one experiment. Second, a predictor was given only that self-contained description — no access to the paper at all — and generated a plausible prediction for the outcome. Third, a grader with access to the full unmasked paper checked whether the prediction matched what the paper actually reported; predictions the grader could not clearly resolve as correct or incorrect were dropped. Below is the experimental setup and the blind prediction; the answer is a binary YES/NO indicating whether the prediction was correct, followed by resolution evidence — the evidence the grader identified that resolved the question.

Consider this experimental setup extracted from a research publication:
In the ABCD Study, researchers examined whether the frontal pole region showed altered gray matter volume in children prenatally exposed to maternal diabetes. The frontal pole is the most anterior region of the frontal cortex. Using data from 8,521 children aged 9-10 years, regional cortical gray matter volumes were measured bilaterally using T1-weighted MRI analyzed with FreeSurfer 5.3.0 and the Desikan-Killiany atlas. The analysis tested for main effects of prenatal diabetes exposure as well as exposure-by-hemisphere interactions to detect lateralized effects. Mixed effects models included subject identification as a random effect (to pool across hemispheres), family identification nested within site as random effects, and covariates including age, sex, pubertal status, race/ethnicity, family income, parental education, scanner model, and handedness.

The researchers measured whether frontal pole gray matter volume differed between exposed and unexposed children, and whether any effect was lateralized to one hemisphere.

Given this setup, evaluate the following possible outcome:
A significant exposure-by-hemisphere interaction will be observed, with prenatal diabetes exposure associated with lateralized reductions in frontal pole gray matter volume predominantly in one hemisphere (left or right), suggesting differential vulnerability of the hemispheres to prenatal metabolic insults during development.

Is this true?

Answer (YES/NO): NO